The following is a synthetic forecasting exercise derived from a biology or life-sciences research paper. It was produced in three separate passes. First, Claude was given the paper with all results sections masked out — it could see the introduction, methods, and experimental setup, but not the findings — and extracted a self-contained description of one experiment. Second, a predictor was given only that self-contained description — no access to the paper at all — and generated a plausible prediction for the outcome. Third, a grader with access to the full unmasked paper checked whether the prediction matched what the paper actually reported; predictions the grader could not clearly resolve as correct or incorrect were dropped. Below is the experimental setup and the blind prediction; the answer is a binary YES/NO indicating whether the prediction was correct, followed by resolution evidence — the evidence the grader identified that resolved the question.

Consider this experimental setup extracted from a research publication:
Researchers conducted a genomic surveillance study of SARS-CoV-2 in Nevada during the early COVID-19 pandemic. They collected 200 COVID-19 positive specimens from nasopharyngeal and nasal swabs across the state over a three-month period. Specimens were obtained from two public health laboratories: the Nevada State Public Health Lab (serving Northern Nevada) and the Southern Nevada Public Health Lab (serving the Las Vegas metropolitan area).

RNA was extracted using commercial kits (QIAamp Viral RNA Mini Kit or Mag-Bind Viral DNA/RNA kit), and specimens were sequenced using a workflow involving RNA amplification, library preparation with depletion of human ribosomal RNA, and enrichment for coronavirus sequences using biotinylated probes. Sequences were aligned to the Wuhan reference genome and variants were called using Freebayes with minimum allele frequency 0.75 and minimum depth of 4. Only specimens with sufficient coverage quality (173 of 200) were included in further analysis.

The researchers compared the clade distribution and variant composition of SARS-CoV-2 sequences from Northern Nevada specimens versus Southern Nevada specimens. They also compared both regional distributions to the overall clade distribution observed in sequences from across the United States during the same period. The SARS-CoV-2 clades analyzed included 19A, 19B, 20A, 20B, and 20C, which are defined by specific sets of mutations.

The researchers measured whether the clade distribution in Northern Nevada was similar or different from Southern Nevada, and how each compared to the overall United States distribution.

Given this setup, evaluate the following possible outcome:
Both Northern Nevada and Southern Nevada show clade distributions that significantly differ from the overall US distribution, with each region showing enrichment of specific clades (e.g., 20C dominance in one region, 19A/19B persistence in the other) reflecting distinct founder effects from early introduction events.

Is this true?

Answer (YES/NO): NO